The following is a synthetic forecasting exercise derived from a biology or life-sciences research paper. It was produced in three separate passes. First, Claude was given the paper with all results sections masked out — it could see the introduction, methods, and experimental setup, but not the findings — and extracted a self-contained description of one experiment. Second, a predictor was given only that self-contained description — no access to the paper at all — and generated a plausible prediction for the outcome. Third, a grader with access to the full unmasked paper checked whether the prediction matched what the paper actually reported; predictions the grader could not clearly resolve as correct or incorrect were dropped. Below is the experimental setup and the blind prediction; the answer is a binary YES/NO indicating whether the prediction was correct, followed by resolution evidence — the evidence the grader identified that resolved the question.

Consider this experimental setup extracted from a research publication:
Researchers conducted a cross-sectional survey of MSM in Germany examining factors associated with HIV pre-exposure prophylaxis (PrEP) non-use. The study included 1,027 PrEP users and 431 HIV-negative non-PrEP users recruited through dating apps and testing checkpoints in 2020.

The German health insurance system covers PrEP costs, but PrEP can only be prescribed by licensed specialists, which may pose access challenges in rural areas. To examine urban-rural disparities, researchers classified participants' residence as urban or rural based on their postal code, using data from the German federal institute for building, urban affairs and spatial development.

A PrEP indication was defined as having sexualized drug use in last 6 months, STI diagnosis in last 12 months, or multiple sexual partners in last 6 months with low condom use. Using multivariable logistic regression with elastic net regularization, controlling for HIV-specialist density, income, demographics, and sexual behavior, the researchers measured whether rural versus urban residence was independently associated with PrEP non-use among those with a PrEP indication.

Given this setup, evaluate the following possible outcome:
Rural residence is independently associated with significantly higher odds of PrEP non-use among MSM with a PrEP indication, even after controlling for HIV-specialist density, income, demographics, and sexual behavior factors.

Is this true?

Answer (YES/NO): NO